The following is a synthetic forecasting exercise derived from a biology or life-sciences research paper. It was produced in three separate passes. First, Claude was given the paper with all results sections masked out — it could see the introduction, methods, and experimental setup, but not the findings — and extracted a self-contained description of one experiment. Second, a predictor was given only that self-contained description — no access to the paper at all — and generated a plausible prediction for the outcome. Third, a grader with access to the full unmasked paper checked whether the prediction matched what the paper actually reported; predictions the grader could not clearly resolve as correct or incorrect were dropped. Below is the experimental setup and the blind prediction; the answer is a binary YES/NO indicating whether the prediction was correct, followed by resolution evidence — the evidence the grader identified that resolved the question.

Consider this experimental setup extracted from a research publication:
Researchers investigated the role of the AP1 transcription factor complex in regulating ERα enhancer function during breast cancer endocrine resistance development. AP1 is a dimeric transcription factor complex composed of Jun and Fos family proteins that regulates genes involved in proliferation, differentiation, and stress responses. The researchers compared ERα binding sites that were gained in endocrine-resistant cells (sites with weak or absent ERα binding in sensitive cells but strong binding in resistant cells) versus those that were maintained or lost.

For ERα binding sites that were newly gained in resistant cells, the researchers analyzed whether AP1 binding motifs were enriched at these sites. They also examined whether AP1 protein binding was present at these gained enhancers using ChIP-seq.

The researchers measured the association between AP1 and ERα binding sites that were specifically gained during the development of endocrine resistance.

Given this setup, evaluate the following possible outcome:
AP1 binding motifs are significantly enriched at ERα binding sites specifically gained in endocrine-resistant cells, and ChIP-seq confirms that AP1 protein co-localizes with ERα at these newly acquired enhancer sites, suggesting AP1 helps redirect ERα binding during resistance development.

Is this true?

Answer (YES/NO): YES